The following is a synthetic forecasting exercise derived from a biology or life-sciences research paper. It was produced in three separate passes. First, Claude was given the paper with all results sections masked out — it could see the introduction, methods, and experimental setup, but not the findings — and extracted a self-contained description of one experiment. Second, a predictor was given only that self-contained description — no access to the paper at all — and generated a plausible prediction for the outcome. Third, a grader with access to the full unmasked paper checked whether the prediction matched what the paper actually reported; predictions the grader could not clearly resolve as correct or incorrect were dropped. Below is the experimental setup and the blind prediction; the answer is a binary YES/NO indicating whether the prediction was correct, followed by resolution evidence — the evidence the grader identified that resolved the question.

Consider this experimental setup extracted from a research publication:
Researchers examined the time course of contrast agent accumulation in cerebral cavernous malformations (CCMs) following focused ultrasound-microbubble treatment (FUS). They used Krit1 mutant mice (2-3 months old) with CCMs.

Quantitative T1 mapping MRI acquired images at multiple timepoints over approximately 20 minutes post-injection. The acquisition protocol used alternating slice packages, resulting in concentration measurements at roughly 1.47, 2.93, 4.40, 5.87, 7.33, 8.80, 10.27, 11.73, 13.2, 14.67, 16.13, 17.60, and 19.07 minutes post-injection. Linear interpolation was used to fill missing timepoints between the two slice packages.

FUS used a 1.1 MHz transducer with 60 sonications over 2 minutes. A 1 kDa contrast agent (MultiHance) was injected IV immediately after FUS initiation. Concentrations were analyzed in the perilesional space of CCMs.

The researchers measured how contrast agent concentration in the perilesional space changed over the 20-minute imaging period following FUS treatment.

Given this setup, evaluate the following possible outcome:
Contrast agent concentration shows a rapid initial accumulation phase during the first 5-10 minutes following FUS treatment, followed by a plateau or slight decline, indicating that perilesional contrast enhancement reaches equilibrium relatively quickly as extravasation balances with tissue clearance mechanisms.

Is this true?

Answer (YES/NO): NO